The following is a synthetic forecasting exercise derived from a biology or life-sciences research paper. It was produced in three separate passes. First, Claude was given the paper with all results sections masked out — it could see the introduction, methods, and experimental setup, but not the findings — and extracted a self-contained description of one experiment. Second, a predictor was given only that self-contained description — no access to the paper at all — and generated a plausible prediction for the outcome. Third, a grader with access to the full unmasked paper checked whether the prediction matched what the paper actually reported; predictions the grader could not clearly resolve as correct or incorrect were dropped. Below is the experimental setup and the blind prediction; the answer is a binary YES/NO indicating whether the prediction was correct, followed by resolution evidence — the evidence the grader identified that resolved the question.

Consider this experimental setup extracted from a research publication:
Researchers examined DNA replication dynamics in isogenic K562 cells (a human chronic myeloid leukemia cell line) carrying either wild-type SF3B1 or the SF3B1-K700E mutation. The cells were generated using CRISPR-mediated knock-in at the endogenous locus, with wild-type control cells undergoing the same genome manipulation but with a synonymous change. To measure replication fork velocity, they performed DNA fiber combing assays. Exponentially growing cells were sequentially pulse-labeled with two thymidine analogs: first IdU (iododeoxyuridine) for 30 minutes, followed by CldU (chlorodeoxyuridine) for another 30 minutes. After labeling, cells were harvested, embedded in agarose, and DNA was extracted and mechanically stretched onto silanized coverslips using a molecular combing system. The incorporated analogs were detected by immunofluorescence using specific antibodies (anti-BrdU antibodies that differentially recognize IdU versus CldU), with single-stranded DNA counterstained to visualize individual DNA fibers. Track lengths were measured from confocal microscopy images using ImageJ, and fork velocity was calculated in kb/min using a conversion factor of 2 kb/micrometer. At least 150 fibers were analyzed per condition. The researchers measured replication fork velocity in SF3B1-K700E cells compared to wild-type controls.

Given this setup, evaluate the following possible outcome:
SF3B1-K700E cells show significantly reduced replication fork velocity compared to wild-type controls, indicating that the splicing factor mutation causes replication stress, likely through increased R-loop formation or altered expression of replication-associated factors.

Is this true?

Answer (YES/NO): YES